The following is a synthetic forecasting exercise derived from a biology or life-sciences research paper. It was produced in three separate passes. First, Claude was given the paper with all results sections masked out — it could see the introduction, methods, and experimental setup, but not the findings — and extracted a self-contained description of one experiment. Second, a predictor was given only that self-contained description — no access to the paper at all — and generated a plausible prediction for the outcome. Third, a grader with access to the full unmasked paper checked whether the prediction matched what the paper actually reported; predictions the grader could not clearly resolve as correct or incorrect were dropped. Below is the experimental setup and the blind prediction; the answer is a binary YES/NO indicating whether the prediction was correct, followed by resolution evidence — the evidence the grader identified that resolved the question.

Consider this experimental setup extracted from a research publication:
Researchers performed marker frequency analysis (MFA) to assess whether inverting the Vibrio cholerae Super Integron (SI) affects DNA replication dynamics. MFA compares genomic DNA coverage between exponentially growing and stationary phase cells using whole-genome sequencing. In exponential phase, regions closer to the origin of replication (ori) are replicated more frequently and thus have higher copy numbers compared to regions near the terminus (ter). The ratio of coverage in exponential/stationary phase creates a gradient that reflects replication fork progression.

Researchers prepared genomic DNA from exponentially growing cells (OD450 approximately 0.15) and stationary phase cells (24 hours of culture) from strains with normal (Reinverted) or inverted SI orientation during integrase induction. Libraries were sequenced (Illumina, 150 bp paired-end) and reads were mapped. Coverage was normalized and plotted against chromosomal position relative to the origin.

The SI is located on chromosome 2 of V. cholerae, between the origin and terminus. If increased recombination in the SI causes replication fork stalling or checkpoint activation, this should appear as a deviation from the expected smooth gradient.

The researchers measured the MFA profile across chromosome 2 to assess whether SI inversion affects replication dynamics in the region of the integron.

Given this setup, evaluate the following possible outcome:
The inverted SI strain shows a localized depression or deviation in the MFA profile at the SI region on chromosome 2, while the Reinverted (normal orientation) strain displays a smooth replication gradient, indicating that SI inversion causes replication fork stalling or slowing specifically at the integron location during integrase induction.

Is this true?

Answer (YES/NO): YES